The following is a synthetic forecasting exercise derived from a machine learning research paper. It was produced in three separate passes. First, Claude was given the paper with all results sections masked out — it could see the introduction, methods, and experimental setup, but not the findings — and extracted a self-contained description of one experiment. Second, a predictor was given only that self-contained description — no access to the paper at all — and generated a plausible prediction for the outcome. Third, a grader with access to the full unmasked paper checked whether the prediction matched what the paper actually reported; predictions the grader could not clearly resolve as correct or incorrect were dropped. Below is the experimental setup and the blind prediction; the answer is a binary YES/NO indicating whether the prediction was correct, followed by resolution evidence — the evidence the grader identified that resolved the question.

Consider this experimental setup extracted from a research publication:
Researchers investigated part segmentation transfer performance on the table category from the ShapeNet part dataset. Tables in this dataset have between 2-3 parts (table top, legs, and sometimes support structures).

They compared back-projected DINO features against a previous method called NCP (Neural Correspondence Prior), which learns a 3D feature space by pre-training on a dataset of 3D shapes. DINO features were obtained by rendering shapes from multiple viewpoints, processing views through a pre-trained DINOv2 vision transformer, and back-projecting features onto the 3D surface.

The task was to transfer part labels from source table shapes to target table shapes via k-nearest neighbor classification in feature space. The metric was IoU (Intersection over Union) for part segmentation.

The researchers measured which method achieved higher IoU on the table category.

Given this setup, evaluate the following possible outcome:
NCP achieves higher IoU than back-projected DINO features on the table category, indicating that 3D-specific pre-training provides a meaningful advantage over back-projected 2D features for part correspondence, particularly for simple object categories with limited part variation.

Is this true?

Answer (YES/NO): YES